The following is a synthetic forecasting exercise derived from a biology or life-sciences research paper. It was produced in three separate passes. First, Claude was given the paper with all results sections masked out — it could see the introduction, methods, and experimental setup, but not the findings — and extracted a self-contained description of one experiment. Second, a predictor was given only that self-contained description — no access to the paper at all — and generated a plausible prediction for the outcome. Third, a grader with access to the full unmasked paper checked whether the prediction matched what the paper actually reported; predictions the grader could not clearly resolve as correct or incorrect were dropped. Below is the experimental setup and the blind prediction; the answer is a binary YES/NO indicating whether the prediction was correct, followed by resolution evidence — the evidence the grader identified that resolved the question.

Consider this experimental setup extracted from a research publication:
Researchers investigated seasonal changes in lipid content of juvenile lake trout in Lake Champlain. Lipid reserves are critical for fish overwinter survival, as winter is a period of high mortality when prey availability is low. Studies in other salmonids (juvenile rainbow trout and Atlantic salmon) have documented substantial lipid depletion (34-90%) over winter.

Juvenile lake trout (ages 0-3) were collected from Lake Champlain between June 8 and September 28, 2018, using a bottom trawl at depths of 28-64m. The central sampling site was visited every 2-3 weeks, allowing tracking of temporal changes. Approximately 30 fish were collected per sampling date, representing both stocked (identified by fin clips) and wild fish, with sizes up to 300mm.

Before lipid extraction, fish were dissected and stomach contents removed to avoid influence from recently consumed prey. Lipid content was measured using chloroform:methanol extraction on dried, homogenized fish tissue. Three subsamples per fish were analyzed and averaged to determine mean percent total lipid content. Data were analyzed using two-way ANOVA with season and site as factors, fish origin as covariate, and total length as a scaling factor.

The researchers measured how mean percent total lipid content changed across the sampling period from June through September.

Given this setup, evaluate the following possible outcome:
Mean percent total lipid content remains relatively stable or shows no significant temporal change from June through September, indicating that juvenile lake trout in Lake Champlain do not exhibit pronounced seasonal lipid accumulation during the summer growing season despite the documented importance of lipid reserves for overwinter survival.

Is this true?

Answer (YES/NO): NO